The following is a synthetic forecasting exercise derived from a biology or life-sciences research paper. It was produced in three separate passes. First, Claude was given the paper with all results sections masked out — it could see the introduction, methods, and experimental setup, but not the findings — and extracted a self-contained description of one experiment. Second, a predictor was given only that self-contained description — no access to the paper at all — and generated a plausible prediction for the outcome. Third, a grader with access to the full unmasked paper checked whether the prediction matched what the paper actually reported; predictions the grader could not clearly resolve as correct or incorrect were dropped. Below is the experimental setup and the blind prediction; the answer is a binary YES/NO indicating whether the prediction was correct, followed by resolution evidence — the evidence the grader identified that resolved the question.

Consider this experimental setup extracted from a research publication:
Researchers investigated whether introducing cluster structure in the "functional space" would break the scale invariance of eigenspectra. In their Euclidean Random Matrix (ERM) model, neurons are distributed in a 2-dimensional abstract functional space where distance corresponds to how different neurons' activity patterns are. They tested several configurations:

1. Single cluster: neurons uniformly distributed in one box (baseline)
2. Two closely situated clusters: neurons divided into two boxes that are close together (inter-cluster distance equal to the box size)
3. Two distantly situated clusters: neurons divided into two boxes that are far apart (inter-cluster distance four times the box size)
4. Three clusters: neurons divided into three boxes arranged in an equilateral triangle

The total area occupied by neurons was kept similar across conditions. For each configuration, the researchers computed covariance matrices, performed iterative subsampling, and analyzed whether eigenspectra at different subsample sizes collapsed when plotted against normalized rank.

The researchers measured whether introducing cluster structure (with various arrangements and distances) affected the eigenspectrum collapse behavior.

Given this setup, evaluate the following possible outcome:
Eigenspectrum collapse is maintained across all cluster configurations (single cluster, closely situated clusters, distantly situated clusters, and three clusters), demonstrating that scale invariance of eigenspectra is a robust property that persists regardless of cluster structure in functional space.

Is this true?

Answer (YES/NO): YES